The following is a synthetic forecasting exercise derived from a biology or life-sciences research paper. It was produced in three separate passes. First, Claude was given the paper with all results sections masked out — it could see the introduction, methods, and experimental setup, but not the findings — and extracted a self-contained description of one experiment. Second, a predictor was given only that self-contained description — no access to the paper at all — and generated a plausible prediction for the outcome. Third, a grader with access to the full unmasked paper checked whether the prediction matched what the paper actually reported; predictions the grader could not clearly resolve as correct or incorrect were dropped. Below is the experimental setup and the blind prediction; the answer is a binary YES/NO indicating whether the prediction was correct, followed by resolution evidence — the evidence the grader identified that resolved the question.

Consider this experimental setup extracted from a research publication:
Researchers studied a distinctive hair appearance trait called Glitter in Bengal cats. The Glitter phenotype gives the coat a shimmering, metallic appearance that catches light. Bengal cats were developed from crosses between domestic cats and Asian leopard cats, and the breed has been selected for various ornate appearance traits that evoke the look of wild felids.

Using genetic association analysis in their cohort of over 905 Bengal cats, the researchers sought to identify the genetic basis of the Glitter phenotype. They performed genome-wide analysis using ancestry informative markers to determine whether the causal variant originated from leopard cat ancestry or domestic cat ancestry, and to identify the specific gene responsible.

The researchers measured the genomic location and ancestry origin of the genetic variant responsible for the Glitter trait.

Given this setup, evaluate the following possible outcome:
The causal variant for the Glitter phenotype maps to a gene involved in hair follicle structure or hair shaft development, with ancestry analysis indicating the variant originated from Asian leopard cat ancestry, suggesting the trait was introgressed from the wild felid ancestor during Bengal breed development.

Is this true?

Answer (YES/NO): NO